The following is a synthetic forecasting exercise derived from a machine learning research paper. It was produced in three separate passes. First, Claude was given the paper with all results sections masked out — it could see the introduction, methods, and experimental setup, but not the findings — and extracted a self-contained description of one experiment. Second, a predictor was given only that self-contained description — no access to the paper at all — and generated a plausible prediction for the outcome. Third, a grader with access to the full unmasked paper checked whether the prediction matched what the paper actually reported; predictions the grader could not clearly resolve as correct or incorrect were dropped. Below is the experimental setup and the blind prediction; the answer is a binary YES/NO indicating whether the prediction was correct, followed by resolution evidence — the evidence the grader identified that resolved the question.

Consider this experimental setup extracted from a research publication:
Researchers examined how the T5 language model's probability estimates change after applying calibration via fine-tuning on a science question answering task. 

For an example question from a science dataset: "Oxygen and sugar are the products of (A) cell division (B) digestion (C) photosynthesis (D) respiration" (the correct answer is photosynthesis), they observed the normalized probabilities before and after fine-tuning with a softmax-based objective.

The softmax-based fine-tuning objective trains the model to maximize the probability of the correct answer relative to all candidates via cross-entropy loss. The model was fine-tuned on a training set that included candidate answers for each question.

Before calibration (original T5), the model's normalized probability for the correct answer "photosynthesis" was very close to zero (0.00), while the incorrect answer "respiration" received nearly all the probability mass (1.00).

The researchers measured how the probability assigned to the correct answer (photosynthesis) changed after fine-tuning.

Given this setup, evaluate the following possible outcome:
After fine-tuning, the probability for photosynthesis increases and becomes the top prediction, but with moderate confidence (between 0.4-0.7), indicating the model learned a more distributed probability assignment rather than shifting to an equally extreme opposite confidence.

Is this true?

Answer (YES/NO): NO